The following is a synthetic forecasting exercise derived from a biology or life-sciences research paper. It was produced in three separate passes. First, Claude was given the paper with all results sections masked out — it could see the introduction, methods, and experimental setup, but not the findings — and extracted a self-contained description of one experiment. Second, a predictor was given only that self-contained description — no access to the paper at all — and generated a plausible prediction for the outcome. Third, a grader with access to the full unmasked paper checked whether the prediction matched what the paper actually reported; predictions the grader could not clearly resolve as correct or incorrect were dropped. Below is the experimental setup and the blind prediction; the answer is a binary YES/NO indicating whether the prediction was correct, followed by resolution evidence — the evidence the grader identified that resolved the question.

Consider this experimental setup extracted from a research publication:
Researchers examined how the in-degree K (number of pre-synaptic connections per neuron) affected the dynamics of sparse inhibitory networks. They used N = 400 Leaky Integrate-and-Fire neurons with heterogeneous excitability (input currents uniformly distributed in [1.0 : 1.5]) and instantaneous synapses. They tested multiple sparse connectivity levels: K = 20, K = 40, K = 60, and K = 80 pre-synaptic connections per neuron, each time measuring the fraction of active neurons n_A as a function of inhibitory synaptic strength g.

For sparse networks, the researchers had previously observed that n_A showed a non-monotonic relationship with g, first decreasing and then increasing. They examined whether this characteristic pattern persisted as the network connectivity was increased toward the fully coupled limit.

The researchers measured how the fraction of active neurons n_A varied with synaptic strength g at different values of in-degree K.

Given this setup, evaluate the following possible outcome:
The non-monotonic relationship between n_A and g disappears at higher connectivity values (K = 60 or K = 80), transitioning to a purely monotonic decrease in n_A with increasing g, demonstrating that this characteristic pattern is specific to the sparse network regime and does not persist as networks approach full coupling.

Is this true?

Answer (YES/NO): NO